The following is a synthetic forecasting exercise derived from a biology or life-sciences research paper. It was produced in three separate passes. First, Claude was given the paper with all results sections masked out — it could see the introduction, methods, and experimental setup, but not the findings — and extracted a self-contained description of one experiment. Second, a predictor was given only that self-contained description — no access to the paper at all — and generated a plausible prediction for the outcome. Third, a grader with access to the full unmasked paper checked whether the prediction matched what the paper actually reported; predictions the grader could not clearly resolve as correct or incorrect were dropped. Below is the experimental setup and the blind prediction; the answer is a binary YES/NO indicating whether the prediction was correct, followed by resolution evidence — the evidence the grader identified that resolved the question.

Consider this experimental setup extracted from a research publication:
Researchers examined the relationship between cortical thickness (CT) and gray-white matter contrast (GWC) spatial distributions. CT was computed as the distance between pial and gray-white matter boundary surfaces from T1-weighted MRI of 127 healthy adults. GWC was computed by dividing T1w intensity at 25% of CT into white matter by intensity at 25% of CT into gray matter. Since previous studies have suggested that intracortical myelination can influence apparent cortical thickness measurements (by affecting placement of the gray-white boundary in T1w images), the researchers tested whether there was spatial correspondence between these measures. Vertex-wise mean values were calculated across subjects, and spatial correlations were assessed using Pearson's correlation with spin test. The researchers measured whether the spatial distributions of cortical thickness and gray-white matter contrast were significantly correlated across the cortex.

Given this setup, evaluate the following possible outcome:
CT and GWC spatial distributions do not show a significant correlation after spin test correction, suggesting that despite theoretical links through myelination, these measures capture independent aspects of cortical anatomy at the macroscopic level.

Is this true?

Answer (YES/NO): YES